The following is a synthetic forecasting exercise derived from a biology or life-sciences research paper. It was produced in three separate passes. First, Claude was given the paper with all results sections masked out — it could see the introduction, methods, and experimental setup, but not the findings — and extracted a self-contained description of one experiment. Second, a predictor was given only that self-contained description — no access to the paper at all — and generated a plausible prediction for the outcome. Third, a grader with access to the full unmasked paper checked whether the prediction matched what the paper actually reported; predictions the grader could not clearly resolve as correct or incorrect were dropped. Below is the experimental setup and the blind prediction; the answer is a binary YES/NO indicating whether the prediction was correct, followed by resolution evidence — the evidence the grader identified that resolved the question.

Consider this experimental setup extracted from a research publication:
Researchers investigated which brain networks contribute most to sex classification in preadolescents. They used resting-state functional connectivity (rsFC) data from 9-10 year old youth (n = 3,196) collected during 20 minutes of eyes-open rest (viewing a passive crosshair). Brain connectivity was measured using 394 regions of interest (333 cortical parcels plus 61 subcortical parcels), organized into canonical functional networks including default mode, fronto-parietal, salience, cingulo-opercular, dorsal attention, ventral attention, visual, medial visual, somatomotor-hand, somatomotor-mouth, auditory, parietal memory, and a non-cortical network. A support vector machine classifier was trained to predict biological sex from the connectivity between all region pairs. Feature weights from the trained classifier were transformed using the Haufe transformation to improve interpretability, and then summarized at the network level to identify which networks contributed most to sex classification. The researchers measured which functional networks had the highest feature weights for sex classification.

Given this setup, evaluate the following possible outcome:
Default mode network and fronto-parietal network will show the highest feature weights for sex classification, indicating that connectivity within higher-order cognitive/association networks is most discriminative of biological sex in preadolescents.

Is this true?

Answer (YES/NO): NO